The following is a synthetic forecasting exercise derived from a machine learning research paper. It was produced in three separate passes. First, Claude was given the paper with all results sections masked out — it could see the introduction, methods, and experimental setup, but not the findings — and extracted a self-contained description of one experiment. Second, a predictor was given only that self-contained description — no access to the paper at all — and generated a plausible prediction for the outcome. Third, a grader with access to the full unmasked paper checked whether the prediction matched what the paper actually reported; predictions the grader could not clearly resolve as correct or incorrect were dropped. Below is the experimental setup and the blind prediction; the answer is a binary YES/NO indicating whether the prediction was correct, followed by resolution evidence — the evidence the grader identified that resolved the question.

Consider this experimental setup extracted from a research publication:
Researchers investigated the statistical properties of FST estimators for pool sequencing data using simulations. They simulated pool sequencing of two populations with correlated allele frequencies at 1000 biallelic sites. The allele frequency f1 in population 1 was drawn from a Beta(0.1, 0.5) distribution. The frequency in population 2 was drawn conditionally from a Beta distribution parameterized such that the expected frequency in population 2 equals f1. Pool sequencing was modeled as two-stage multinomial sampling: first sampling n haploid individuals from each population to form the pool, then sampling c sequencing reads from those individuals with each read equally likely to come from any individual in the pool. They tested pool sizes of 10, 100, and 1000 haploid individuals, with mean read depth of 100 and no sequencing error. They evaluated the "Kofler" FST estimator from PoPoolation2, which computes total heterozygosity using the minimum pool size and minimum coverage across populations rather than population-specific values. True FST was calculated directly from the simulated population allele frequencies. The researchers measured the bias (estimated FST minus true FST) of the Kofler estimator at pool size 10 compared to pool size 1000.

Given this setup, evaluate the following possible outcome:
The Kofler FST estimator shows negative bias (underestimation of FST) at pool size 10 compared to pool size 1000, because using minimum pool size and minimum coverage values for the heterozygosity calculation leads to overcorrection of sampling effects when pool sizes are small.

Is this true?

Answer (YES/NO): NO